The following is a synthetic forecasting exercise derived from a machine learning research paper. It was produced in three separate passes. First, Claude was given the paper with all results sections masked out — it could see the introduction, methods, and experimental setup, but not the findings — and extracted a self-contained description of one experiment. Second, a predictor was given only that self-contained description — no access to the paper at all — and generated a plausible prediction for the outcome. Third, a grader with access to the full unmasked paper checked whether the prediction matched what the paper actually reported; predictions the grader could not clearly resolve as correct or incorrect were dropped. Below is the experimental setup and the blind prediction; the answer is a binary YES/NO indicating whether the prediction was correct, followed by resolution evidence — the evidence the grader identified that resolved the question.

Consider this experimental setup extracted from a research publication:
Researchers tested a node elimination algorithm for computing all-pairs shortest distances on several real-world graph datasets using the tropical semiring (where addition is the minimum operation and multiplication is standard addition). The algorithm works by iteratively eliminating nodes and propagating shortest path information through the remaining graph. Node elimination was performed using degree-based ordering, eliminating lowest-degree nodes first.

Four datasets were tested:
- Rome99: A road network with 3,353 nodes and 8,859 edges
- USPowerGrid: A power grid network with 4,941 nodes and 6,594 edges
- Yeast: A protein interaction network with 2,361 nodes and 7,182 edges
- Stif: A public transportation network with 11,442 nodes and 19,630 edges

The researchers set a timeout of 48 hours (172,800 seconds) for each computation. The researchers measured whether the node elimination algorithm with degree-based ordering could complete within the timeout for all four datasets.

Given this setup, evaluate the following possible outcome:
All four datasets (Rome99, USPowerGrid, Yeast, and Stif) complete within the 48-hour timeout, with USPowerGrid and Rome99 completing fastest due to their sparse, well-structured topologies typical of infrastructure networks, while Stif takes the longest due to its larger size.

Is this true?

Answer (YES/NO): NO